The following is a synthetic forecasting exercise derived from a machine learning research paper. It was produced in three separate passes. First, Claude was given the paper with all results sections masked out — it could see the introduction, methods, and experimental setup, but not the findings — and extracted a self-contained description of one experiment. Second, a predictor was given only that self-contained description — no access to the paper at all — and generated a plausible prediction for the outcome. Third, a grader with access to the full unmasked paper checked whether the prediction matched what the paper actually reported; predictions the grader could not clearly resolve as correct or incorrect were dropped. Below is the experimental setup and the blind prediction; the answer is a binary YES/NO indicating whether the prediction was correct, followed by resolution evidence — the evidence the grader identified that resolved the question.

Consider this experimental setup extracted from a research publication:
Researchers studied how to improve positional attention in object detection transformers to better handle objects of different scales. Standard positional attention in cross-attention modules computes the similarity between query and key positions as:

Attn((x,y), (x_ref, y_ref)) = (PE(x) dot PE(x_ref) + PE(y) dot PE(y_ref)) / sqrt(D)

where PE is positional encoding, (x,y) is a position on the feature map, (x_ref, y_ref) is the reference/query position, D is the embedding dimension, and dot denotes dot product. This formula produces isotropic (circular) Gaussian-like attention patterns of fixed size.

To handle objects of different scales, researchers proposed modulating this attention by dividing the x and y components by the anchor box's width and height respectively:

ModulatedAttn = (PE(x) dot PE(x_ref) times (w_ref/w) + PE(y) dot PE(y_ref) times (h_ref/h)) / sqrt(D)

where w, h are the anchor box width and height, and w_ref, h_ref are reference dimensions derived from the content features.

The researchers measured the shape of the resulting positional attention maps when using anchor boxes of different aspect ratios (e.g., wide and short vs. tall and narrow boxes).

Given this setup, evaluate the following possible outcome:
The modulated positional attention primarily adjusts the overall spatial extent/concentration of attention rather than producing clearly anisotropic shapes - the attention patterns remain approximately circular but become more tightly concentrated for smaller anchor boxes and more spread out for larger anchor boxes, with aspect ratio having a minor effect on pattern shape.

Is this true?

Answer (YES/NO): NO